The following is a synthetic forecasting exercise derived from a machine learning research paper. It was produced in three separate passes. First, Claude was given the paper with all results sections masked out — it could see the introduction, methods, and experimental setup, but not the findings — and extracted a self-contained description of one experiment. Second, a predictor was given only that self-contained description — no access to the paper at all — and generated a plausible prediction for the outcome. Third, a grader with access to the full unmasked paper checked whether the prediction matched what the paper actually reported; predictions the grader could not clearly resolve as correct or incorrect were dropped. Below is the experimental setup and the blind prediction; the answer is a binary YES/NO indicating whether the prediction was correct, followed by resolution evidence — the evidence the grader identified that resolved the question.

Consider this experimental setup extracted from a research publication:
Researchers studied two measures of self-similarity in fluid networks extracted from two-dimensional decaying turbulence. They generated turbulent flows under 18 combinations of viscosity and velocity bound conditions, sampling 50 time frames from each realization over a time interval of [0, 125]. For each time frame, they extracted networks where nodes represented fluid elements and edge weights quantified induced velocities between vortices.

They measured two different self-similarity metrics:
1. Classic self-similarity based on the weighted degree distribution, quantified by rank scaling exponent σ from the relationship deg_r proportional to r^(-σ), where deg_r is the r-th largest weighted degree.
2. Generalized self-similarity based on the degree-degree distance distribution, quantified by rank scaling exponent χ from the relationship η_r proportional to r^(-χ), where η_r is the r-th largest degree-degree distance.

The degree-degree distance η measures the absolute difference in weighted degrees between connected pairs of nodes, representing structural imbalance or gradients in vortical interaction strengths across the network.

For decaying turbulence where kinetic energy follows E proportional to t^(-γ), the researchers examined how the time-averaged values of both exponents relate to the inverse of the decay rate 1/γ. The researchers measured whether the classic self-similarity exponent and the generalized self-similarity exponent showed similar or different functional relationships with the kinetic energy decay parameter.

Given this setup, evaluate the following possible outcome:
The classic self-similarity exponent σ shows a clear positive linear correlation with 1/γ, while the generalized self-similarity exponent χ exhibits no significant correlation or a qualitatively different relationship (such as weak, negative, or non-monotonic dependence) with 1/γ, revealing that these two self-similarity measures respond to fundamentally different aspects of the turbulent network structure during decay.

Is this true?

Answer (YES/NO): NO